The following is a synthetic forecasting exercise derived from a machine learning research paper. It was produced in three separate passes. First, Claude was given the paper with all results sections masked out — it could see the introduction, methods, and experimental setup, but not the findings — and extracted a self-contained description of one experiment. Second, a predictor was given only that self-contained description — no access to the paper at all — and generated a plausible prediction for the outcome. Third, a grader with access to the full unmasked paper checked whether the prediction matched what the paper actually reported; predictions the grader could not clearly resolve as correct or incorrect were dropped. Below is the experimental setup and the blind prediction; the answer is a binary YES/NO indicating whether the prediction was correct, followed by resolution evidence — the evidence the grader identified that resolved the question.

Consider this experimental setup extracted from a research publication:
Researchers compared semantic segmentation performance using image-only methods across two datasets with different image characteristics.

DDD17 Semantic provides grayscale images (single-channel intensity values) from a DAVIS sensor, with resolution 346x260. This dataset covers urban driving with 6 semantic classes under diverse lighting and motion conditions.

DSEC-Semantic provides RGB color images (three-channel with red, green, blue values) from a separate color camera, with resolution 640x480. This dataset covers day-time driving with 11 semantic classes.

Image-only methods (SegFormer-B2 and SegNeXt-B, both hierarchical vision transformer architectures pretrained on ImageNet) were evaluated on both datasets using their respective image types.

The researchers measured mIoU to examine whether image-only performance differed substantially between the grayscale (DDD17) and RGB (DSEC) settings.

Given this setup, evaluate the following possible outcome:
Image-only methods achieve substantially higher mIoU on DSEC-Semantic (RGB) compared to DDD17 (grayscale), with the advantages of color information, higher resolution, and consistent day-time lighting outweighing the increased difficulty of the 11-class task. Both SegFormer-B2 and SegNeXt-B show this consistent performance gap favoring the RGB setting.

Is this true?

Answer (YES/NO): NO